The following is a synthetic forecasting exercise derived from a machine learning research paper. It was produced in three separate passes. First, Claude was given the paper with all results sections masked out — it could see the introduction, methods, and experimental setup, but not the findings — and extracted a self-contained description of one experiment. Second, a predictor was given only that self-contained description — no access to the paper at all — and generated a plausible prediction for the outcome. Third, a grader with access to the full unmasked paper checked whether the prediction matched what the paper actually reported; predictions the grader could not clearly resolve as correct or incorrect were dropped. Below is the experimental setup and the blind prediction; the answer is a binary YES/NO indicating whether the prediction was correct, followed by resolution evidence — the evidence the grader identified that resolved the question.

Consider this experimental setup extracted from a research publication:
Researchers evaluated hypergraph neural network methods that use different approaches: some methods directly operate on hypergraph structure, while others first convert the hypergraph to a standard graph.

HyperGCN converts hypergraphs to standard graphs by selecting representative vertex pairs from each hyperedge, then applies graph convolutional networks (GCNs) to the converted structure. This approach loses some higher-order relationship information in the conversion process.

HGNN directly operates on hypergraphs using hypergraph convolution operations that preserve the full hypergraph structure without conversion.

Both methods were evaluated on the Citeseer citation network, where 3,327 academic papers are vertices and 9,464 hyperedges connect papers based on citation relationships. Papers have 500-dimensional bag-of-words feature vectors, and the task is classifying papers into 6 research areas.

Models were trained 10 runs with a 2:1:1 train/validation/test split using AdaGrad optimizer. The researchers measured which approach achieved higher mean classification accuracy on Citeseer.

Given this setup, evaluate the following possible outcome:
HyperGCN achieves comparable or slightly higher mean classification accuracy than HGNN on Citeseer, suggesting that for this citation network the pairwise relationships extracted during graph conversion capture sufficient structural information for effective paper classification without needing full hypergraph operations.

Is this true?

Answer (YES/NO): NO